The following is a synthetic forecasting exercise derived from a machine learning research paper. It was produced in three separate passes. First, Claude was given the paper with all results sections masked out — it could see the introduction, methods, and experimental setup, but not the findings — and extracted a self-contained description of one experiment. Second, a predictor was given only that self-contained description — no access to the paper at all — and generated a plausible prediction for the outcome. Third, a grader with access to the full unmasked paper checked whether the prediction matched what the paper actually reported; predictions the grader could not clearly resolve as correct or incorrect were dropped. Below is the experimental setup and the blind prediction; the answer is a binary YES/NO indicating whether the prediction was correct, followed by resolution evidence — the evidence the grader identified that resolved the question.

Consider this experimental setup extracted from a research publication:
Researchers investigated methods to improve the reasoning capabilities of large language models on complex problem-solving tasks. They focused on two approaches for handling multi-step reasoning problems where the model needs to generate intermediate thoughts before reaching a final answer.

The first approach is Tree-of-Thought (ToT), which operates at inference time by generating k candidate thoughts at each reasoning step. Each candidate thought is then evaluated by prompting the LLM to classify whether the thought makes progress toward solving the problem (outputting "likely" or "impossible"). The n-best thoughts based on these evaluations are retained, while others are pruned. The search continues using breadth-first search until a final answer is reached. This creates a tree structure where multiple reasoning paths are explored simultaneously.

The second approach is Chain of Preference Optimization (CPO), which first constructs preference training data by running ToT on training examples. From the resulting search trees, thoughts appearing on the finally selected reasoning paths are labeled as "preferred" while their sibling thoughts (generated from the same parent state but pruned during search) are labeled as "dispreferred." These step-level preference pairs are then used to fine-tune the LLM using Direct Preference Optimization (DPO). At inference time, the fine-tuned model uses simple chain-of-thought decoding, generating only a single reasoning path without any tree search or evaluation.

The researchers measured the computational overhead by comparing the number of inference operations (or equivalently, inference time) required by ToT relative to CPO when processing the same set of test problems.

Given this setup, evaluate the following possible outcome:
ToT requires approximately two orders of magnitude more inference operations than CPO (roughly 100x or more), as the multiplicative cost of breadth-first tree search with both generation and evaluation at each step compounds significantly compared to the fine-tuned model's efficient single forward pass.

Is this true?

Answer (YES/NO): NO